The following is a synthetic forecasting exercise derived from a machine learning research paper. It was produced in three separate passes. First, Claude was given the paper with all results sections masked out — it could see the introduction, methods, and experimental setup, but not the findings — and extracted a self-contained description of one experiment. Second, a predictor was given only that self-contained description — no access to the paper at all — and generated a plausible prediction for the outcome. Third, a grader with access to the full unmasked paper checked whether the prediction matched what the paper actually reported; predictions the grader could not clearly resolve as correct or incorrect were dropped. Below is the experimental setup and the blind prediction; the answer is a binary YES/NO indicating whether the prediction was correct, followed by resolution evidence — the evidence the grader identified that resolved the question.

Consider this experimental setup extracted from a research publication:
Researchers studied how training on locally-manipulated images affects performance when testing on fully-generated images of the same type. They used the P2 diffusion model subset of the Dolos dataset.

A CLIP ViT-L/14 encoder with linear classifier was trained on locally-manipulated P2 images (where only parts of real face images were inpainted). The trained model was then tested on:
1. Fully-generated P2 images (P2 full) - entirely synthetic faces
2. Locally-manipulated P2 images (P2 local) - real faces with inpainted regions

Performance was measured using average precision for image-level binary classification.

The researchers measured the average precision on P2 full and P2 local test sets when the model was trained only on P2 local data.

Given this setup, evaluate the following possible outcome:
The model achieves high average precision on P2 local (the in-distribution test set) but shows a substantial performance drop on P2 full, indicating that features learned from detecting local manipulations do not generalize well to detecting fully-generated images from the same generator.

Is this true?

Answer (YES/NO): NO